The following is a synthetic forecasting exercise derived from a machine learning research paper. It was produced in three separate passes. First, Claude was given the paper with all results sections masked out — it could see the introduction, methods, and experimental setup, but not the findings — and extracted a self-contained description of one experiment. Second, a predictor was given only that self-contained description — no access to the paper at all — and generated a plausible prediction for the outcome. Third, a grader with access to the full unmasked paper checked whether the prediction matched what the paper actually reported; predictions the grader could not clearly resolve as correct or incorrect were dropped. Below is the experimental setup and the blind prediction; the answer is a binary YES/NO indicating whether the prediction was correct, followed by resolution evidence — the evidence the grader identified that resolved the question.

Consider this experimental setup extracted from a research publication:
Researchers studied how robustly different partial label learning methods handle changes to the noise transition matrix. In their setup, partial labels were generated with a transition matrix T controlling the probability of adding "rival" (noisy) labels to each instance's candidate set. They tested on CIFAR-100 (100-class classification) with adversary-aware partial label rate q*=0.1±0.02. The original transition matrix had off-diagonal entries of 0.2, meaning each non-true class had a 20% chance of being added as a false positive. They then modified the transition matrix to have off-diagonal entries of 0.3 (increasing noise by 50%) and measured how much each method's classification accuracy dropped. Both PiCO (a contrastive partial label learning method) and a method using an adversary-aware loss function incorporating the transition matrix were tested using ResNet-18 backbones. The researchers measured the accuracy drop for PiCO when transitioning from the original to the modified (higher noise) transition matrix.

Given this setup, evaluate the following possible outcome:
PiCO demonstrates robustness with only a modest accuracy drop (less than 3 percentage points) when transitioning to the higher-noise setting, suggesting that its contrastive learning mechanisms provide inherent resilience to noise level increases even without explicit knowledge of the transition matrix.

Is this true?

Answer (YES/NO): NO